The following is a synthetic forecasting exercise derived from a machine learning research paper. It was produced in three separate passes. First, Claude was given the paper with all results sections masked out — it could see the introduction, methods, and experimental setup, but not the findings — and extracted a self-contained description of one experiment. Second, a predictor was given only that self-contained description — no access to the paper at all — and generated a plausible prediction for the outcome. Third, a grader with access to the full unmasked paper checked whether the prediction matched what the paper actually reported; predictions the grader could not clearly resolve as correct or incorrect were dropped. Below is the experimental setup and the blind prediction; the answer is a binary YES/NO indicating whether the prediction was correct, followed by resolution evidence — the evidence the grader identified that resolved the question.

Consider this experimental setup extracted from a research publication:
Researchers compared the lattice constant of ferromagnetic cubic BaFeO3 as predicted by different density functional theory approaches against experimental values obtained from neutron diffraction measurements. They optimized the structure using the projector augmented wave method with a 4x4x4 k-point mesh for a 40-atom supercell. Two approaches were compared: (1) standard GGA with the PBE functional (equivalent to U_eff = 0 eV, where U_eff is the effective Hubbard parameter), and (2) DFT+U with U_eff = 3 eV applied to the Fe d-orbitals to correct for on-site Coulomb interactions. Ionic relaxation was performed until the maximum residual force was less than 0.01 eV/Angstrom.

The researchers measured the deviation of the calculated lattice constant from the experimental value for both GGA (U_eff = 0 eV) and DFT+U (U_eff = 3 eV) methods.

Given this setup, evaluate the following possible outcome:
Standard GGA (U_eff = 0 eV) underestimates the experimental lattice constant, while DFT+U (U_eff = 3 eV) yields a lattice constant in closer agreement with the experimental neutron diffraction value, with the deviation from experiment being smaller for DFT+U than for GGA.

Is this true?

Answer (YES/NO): NO